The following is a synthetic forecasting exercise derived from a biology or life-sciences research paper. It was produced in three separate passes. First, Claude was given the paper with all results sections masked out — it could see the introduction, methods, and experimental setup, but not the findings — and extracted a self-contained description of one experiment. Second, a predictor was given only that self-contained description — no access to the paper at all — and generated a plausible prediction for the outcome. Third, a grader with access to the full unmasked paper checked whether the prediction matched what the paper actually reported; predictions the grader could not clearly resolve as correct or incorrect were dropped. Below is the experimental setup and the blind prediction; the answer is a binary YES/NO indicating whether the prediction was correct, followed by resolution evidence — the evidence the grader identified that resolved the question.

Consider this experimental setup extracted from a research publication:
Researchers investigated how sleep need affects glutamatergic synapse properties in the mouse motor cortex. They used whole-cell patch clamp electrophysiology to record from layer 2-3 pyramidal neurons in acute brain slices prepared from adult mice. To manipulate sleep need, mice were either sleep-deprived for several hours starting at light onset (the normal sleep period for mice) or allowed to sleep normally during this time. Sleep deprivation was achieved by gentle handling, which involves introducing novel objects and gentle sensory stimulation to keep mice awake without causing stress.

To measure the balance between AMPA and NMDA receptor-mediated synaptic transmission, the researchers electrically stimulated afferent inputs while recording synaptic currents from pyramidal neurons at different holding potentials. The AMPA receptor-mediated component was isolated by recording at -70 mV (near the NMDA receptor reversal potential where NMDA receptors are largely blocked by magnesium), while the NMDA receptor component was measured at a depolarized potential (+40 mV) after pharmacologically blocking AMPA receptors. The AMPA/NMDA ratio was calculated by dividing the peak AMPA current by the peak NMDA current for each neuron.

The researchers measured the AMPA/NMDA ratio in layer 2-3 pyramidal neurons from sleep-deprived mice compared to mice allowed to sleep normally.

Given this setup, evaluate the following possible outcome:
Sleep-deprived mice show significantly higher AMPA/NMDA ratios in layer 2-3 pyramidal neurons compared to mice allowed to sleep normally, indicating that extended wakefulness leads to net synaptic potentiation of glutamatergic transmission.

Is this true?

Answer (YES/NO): YES